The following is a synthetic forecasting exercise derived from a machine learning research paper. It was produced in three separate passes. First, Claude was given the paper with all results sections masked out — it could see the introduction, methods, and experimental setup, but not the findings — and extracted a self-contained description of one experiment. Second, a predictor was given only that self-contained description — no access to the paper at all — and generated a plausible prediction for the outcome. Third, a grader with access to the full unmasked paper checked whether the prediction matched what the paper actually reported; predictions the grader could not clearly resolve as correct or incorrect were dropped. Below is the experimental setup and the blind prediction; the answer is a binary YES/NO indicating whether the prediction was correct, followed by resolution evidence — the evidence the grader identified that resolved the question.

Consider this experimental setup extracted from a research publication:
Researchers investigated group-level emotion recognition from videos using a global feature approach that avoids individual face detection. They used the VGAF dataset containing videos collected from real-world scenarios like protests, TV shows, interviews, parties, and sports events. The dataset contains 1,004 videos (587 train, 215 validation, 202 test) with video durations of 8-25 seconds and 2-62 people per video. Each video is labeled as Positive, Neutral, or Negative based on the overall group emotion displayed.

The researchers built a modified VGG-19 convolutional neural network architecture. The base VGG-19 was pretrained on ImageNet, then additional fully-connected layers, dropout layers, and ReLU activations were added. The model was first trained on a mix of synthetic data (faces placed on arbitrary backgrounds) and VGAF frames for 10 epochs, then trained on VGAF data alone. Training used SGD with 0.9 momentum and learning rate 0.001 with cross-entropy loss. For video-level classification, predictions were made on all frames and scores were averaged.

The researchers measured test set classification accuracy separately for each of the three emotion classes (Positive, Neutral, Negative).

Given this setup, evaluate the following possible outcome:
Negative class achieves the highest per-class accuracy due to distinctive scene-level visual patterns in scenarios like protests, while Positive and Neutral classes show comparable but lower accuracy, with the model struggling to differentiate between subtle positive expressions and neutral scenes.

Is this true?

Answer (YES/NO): NO